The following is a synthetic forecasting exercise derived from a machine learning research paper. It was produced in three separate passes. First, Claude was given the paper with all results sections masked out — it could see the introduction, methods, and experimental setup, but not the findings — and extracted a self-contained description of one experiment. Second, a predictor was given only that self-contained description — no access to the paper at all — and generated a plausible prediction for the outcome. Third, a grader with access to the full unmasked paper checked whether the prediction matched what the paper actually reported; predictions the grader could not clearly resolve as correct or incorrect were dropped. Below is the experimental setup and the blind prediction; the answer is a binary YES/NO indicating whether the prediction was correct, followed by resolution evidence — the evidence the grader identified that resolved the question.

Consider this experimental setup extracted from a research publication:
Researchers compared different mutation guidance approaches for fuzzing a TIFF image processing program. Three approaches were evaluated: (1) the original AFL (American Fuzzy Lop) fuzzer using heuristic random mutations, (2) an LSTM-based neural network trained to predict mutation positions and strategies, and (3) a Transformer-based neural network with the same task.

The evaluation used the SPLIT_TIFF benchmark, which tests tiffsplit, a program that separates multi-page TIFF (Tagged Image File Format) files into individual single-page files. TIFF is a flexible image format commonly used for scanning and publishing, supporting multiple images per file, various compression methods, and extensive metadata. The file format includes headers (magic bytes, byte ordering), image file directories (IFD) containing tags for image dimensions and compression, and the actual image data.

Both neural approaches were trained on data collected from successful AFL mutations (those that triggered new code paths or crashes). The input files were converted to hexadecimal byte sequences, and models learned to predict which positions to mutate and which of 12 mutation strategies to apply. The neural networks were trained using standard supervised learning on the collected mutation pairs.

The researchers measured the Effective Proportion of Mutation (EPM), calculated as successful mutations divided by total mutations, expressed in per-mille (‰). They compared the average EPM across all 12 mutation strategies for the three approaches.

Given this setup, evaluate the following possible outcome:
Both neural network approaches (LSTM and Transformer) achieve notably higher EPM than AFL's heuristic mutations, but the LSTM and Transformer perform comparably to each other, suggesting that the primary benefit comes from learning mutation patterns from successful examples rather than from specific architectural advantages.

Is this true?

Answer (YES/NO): NO